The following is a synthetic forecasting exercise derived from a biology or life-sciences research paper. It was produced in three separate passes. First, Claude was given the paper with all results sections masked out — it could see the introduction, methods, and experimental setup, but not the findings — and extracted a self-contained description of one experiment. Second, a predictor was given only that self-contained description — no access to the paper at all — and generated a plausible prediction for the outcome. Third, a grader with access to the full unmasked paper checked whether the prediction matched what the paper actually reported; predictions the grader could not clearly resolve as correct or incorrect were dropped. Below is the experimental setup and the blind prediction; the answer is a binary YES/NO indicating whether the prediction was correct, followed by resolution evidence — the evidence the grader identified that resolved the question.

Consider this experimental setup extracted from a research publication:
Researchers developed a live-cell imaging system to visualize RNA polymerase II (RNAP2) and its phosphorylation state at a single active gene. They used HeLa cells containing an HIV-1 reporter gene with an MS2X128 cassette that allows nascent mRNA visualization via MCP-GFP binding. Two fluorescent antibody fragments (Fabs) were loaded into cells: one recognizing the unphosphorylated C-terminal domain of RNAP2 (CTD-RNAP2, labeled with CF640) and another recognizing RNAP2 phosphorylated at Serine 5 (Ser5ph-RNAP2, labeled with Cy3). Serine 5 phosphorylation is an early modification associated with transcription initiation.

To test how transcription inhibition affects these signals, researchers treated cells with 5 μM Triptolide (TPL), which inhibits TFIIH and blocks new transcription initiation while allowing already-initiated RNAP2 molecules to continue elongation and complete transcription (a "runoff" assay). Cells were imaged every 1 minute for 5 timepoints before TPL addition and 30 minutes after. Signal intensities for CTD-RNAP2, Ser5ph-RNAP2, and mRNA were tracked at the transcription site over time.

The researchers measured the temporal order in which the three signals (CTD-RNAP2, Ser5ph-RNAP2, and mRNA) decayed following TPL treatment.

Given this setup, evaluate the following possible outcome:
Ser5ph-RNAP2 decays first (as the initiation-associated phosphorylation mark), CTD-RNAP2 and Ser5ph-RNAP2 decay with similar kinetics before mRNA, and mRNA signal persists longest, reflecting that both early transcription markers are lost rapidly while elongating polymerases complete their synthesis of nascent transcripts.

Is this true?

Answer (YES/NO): NO